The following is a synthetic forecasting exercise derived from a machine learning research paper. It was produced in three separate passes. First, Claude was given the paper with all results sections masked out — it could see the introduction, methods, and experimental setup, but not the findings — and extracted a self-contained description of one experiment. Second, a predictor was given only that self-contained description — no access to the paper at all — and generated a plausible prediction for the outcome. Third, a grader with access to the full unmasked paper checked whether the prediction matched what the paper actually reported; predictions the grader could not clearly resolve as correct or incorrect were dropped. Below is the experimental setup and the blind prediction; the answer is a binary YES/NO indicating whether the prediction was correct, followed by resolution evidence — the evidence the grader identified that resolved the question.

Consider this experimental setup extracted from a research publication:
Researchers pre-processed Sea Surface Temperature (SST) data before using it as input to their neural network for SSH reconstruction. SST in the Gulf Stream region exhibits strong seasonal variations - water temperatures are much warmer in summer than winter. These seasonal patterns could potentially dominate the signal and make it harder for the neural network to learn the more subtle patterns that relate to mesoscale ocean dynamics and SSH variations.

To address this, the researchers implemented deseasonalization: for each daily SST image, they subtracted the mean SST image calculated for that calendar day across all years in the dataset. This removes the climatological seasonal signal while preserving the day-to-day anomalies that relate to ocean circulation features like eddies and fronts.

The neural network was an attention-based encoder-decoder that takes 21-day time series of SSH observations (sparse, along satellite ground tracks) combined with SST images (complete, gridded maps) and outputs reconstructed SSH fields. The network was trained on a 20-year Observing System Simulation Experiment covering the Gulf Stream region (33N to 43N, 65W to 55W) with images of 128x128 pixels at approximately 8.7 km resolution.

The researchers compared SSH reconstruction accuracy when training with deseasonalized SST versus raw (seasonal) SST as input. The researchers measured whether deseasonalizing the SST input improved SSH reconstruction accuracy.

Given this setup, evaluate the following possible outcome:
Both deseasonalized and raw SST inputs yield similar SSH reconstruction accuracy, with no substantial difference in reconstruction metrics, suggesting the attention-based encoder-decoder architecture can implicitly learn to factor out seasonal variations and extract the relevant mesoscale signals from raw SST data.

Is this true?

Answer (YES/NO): NO